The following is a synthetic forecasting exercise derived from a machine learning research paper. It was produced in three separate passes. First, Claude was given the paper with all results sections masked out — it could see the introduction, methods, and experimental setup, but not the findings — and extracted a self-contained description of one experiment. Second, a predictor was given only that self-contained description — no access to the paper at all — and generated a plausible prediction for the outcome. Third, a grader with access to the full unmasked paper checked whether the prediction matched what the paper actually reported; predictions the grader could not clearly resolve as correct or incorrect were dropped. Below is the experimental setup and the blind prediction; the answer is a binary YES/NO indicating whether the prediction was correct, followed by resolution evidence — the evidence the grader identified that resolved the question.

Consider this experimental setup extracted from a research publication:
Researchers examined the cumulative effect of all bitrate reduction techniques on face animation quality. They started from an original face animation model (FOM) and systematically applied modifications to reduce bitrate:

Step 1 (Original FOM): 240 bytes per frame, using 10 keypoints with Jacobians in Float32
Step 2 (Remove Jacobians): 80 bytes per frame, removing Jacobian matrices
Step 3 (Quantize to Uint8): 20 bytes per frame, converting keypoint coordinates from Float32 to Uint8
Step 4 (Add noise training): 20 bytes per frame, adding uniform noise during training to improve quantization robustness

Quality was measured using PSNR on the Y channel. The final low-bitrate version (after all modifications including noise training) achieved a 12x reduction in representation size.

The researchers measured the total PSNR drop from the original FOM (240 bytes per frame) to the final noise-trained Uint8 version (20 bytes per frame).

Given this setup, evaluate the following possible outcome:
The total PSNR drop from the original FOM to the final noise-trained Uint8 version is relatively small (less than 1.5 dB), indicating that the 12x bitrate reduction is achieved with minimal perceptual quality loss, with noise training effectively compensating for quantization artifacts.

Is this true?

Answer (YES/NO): YES